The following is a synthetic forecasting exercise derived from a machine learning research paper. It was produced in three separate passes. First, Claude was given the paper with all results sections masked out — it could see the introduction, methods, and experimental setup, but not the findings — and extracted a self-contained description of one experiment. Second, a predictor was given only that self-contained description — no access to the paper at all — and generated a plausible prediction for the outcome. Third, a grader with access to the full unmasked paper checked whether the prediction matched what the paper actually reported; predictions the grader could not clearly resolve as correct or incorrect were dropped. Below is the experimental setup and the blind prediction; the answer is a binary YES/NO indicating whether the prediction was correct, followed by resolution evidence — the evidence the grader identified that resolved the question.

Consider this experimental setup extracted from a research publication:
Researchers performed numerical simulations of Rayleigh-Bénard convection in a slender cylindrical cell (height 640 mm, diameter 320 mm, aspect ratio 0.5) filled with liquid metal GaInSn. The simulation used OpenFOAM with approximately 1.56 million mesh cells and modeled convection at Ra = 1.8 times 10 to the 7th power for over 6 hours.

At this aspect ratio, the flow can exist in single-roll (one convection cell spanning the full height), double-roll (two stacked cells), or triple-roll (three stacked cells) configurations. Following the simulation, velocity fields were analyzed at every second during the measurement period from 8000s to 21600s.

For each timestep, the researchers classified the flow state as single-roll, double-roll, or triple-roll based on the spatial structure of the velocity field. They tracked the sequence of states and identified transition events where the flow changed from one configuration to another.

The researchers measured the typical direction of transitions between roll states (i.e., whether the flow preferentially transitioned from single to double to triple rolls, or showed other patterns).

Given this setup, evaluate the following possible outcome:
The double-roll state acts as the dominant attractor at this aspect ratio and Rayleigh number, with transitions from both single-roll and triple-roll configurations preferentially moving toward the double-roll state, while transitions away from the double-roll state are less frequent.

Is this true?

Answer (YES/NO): NO